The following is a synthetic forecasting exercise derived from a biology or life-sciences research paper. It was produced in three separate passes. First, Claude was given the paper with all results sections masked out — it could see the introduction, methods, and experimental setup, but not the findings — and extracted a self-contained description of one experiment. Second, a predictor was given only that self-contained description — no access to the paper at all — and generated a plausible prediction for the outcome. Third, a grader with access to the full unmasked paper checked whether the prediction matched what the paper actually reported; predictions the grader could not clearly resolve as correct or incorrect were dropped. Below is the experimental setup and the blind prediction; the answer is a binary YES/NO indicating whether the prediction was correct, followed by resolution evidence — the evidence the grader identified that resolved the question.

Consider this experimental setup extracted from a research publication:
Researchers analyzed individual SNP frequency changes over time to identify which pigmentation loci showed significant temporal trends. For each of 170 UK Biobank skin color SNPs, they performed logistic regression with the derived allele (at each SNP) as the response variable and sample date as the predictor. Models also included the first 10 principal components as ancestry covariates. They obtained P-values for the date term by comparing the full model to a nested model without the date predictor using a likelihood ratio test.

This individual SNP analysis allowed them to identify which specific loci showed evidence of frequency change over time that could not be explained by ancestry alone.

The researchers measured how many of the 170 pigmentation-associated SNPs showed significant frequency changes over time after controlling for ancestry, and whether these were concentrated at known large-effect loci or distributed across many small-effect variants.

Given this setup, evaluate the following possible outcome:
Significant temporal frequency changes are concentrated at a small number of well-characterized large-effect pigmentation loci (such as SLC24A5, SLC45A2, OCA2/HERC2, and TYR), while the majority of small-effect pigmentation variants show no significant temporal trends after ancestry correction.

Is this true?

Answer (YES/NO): YES